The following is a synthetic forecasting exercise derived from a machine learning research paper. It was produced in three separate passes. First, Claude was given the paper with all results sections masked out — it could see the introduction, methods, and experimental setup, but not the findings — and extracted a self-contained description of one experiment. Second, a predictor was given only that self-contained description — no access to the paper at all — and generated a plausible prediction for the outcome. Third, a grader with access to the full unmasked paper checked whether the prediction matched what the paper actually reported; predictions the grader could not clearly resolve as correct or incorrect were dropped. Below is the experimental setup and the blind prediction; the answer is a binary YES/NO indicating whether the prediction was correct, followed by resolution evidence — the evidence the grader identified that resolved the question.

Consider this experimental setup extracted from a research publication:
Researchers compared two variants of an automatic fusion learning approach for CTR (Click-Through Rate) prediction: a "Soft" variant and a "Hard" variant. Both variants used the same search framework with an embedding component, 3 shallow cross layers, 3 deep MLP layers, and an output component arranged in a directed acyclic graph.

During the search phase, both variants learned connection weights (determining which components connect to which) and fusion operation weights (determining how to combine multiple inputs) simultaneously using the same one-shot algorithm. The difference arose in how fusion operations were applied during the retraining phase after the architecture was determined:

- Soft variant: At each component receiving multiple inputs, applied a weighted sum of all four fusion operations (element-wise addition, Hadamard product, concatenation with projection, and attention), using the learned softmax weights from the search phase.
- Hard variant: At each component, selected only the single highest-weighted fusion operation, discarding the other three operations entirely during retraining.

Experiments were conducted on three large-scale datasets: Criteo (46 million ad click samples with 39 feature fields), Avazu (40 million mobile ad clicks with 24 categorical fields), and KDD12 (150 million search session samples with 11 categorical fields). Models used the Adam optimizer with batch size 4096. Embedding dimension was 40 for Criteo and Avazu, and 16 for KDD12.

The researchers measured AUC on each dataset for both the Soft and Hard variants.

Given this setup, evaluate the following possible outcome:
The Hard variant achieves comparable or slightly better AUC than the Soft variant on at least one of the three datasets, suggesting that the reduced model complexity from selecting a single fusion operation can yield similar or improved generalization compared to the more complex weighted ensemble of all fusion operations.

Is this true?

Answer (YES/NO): NO